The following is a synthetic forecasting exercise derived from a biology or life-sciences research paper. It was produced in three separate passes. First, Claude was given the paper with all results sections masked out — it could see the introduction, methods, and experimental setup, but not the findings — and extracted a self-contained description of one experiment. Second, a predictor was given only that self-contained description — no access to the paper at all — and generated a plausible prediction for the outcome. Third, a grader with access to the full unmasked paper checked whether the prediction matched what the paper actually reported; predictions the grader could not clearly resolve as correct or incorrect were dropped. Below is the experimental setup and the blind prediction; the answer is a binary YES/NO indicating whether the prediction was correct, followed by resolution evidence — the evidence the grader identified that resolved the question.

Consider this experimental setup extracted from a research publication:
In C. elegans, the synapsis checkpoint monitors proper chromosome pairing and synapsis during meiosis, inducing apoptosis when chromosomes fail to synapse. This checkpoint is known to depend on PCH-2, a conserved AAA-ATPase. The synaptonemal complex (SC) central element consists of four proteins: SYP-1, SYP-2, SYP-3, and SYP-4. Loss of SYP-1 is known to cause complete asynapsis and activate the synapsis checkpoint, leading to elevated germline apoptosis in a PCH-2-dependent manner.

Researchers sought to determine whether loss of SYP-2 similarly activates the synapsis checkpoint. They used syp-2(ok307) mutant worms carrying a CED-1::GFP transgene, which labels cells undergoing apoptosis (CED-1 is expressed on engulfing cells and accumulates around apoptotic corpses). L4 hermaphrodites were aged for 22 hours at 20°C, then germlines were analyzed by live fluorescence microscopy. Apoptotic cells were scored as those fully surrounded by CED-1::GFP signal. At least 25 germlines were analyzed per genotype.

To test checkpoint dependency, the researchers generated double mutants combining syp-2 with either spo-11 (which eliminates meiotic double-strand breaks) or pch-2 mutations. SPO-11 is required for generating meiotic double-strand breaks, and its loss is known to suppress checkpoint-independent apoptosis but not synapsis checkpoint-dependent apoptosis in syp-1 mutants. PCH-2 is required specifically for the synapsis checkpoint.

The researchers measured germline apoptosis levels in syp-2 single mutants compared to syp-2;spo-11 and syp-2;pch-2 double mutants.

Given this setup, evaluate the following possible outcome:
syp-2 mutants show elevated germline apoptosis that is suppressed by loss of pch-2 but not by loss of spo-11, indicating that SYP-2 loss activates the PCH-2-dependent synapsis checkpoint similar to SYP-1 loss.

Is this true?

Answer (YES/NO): NO